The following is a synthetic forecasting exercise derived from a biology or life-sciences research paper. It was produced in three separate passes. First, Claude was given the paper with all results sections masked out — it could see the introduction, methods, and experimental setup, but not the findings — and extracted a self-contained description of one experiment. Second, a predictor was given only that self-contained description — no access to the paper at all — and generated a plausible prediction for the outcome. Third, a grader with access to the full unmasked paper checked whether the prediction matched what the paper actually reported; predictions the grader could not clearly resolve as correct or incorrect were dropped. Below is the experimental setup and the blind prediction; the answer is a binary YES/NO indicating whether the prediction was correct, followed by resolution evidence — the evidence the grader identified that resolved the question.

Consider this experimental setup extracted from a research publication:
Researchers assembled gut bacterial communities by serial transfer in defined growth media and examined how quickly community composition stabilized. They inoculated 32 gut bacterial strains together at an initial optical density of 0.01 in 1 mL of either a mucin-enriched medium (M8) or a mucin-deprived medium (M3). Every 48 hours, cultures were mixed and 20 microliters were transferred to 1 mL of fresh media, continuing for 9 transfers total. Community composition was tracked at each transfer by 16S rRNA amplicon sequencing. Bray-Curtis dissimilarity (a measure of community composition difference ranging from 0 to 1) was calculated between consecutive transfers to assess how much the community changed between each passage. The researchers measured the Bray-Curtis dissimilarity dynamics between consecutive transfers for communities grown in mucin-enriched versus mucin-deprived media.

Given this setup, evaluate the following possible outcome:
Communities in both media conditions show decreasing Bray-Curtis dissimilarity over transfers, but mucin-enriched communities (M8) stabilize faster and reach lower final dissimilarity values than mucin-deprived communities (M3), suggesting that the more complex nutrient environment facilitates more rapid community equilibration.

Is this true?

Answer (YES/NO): NO